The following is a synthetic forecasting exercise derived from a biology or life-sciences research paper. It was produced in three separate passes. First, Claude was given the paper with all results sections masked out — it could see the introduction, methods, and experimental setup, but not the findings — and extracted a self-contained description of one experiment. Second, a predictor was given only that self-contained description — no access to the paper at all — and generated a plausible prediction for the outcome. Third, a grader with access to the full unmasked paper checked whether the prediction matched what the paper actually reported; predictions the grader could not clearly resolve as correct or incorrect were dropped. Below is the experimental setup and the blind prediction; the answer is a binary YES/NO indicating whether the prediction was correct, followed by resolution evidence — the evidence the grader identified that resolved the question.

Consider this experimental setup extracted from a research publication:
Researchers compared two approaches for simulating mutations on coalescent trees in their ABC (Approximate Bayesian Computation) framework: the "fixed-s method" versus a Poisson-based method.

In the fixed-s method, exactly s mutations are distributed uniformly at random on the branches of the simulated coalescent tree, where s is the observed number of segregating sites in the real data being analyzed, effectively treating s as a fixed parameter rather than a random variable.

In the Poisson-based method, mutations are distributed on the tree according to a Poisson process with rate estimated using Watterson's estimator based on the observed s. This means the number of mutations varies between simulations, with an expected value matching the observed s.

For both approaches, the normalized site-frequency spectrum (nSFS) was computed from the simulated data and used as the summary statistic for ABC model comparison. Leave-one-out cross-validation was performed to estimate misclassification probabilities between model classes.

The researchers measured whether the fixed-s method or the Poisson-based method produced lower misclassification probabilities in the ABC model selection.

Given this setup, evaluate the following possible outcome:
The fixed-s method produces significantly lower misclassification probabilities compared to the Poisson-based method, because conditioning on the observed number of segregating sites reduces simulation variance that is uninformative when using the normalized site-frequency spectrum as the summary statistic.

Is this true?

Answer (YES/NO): NO